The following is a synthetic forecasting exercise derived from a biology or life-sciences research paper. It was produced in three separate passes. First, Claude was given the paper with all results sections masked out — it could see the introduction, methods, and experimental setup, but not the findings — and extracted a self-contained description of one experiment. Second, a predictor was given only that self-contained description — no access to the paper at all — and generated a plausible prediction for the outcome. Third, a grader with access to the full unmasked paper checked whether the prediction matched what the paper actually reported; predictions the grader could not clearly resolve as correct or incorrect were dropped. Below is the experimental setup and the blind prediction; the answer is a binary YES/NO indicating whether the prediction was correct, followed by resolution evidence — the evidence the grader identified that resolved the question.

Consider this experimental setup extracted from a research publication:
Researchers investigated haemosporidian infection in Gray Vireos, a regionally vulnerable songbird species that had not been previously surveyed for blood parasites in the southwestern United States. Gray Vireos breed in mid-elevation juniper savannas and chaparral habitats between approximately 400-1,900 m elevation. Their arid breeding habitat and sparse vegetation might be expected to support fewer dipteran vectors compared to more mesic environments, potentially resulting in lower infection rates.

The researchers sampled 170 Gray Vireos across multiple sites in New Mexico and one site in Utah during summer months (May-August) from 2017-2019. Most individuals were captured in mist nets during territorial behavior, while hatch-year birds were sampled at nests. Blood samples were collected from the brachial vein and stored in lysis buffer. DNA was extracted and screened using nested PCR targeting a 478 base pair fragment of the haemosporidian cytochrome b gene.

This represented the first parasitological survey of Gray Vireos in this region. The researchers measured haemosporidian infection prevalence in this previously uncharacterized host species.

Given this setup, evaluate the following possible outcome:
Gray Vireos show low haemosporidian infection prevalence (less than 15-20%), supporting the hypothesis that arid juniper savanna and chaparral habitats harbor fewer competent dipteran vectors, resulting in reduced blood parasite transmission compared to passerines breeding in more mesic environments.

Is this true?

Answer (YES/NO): NO